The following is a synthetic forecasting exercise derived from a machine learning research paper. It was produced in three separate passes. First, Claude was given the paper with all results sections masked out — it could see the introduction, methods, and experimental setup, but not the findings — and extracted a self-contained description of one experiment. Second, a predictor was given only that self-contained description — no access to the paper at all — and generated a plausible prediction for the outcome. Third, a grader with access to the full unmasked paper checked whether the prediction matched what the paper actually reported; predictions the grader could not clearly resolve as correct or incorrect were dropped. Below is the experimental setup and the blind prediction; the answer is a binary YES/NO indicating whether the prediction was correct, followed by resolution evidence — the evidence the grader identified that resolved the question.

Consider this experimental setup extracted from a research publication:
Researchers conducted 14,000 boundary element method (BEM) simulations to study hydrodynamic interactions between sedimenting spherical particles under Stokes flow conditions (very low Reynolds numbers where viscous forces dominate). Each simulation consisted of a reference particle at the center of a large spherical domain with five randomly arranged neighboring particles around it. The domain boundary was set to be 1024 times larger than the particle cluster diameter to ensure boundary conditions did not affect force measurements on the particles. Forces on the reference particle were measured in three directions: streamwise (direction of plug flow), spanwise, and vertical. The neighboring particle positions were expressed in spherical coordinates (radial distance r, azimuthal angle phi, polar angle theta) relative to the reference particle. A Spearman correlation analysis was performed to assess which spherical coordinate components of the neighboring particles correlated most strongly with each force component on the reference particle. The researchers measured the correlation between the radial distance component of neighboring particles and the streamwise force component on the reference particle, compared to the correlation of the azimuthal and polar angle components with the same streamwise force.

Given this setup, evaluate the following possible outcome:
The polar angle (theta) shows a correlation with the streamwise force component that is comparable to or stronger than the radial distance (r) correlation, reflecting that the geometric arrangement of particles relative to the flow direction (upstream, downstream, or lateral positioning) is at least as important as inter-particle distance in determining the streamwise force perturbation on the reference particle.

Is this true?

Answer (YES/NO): NO